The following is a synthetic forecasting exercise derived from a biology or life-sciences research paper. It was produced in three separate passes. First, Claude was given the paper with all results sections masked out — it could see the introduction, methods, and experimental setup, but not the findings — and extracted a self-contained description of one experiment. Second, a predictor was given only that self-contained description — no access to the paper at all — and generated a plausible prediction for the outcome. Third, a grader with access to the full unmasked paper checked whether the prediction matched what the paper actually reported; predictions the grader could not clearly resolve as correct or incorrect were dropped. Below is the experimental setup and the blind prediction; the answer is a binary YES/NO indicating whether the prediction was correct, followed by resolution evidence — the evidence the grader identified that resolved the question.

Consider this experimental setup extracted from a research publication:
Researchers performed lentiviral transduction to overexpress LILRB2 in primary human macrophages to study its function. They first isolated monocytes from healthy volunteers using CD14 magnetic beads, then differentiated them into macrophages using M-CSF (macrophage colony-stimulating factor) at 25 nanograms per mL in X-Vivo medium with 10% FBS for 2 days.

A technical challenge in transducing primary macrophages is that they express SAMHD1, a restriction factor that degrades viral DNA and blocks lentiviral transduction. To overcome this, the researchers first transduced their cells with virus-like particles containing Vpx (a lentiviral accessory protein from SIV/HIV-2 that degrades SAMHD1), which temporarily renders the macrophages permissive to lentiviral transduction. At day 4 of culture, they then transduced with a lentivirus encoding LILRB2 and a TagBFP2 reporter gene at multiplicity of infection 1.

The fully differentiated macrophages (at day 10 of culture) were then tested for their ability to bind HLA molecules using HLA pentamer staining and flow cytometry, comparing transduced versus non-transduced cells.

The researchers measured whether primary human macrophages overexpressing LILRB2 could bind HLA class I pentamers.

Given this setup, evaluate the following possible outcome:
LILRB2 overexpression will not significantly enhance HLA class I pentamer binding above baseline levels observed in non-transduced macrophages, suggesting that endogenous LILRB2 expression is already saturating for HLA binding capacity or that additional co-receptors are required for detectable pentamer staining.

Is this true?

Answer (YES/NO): NO